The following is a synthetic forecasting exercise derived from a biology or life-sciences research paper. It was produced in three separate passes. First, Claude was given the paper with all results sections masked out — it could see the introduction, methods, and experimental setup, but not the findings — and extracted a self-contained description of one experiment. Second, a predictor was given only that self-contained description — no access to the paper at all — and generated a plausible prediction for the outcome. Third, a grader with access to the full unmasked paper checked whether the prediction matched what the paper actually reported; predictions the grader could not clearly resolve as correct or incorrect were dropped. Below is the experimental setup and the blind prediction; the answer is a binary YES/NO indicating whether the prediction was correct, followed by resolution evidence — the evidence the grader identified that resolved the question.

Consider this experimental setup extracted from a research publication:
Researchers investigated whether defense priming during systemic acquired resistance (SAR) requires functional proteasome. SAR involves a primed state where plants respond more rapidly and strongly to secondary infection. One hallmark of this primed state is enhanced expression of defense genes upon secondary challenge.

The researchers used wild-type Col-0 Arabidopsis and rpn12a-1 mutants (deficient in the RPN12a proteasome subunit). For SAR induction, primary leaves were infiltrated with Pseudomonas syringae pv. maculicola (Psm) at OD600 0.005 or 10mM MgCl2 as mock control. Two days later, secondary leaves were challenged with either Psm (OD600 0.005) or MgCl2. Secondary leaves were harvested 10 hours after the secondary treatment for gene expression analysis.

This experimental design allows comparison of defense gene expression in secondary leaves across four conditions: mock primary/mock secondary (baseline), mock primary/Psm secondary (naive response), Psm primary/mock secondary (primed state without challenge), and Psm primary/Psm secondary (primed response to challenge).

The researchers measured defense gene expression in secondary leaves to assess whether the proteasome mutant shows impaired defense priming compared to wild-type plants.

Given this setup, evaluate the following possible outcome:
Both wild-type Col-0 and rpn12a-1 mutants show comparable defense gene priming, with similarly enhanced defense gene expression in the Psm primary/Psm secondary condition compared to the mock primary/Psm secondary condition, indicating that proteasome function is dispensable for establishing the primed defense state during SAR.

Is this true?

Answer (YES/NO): NO